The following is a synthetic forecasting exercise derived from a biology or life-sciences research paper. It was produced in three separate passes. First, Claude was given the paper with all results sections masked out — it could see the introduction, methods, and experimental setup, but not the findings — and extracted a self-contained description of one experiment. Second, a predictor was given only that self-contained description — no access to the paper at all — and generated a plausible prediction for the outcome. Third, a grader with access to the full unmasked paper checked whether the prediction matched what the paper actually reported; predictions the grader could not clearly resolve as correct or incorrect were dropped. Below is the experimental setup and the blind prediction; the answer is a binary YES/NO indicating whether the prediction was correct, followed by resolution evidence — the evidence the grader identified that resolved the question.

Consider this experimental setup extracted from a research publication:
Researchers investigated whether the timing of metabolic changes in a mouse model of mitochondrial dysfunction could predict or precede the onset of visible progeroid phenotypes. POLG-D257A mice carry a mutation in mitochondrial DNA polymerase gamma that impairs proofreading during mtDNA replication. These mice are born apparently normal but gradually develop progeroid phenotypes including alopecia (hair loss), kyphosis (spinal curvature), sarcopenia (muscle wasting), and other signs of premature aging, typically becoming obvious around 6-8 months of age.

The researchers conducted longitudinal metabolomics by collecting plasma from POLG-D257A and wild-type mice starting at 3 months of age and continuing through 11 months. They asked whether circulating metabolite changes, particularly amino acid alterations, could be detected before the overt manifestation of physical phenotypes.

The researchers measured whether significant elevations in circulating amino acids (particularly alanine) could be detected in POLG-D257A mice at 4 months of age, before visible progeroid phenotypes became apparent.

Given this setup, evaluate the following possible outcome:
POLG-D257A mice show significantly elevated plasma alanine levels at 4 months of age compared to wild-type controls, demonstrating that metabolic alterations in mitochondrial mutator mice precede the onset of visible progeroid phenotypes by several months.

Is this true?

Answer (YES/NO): YES